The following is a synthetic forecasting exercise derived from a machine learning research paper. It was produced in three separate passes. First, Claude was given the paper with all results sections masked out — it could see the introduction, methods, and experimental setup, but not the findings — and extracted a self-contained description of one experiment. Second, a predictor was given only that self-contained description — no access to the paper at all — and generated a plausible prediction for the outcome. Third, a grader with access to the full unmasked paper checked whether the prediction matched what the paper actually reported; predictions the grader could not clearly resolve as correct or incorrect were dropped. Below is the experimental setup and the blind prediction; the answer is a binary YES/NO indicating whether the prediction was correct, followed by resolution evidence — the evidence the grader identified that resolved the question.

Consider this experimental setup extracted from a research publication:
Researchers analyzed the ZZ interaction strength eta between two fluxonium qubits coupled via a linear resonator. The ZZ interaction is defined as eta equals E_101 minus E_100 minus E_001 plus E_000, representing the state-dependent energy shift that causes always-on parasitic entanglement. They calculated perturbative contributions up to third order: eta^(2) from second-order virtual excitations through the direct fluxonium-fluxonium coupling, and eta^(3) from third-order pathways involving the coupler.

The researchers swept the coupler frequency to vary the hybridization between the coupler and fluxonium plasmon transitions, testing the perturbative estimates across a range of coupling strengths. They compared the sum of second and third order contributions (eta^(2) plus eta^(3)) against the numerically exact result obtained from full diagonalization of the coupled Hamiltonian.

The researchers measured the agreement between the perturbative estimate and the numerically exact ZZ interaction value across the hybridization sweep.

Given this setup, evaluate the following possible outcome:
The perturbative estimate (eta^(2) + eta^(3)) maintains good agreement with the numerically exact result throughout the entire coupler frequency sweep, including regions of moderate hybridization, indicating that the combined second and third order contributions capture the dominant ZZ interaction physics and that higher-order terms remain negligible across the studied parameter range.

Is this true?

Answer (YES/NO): YES